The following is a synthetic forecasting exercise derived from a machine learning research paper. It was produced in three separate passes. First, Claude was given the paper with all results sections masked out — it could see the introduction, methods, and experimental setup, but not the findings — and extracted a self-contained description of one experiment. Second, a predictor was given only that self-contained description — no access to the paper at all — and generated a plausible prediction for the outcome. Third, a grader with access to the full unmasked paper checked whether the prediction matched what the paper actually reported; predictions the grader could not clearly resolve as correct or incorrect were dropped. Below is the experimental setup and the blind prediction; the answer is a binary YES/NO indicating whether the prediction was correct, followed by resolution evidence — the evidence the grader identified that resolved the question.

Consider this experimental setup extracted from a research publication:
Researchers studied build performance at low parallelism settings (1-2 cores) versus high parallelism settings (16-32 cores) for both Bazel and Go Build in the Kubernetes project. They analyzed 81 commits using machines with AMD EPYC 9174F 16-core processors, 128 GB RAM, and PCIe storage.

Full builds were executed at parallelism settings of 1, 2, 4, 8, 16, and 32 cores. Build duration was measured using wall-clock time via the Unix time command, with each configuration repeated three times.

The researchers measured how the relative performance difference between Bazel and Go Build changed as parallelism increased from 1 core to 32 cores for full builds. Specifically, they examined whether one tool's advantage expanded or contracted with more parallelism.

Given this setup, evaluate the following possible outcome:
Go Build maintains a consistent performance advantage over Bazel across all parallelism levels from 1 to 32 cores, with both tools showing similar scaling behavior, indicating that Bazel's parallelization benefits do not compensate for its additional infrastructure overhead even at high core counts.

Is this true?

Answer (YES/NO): NO